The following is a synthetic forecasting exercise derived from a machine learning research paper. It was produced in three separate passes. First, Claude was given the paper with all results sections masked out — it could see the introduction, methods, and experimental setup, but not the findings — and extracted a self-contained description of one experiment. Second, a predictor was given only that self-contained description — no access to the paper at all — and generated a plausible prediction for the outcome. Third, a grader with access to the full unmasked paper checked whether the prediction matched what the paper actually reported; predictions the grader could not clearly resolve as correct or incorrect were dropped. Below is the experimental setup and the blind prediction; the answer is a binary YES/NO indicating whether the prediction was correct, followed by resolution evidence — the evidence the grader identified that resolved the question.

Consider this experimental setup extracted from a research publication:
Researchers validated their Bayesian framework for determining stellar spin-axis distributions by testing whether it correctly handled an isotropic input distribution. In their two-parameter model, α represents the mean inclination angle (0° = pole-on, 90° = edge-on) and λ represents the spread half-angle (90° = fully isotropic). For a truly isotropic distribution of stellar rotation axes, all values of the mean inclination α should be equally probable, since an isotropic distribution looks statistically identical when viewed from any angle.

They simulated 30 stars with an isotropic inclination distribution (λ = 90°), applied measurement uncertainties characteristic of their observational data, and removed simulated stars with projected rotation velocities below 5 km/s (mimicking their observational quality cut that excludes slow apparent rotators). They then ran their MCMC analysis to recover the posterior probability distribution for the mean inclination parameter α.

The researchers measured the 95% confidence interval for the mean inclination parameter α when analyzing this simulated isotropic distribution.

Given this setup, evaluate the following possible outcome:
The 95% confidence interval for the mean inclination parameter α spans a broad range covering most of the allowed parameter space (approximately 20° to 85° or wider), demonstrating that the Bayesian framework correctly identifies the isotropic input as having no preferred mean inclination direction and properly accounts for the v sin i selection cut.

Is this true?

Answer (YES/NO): YES